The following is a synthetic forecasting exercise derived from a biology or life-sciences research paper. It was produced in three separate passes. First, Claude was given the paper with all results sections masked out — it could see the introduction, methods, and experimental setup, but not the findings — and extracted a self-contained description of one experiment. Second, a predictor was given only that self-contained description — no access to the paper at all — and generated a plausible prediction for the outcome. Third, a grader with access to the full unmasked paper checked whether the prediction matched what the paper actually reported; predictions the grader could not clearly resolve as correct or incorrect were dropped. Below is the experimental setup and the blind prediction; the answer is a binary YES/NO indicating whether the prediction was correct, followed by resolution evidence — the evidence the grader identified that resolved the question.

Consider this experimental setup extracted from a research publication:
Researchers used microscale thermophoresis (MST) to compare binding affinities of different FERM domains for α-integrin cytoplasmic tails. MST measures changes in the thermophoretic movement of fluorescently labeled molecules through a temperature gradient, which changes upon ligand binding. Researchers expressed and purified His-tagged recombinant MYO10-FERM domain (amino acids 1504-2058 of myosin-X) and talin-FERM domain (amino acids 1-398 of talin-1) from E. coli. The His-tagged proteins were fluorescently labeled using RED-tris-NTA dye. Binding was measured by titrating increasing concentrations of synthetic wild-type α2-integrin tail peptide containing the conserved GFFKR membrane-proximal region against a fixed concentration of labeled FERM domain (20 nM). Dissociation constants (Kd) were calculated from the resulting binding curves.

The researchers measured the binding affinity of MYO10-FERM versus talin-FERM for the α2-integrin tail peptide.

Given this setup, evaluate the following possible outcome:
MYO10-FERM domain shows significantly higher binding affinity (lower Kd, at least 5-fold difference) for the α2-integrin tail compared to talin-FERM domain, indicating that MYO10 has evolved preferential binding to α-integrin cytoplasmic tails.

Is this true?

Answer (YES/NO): NO